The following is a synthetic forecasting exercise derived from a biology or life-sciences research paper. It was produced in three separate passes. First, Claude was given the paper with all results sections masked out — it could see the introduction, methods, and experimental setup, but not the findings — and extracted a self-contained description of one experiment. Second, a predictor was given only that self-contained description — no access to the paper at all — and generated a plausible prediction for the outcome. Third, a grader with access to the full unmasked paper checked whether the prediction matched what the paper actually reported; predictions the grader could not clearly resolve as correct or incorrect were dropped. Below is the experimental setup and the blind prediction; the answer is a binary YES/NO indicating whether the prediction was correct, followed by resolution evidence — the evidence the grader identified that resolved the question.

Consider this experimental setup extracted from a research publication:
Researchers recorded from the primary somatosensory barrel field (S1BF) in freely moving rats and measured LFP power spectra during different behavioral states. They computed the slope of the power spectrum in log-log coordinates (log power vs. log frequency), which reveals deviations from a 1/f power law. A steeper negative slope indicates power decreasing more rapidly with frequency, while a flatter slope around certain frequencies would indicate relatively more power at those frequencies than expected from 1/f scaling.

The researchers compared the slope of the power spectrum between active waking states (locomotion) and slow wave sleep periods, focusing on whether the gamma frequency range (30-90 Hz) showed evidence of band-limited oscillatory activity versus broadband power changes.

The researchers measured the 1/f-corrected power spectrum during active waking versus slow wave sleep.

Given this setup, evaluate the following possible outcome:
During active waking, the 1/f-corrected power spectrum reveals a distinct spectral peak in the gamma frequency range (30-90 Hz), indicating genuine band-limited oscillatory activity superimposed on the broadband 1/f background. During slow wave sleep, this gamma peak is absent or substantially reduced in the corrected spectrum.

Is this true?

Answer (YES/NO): YES